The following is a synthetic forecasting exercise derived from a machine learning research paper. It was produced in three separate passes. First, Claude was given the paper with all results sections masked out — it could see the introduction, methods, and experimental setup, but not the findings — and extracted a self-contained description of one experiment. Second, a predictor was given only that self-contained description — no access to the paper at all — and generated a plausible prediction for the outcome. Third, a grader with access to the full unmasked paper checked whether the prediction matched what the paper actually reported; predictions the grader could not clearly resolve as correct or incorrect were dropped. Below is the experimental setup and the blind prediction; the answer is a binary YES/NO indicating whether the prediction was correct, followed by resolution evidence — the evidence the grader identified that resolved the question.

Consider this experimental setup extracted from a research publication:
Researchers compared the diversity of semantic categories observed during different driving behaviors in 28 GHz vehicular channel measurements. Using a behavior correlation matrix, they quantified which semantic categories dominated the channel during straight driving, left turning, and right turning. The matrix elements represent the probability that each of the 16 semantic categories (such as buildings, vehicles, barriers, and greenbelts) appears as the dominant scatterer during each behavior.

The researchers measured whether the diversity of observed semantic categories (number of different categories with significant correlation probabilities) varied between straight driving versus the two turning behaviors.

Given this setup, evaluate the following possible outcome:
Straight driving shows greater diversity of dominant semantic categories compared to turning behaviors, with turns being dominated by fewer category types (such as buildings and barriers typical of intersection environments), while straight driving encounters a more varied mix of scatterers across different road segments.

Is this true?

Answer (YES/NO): YES